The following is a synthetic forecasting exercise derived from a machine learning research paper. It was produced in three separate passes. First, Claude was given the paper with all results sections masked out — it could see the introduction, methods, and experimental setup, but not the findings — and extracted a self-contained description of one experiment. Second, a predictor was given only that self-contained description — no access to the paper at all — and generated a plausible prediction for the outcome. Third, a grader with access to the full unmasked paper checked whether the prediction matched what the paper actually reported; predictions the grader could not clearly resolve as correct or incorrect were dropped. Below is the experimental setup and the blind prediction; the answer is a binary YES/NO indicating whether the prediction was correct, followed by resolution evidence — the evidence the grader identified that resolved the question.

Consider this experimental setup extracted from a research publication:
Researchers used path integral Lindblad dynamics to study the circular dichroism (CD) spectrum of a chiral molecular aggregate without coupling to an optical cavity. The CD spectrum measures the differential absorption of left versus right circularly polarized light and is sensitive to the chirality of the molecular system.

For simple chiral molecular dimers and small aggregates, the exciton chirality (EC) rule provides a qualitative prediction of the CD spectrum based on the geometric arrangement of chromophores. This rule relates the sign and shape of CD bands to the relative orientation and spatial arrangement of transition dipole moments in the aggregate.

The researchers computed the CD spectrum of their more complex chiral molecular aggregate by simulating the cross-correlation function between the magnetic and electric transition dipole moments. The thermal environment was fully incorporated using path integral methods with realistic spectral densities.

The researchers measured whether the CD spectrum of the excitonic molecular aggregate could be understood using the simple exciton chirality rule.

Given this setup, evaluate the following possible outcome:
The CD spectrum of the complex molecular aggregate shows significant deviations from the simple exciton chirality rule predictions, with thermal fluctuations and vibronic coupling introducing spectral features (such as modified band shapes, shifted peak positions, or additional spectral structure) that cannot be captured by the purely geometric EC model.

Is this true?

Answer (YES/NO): NO